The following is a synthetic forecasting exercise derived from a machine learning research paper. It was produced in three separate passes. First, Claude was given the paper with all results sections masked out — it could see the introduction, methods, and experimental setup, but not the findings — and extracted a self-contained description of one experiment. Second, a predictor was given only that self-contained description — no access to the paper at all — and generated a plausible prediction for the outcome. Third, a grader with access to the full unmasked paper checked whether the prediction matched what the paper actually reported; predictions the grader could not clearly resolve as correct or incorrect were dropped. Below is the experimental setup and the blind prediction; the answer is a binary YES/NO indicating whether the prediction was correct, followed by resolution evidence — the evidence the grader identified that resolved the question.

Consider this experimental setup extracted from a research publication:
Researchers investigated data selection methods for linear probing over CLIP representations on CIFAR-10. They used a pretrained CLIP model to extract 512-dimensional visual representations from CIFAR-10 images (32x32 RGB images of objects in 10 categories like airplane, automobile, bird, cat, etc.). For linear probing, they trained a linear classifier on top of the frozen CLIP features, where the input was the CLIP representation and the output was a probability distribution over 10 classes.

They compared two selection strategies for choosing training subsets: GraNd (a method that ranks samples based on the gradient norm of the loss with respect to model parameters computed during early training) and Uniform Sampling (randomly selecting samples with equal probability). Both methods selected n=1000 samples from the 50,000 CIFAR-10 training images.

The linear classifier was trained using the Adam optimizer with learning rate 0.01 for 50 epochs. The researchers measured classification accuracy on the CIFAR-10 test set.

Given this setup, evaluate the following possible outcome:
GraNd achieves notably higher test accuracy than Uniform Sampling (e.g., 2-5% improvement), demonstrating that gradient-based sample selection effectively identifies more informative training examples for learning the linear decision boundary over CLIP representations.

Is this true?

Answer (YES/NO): NO